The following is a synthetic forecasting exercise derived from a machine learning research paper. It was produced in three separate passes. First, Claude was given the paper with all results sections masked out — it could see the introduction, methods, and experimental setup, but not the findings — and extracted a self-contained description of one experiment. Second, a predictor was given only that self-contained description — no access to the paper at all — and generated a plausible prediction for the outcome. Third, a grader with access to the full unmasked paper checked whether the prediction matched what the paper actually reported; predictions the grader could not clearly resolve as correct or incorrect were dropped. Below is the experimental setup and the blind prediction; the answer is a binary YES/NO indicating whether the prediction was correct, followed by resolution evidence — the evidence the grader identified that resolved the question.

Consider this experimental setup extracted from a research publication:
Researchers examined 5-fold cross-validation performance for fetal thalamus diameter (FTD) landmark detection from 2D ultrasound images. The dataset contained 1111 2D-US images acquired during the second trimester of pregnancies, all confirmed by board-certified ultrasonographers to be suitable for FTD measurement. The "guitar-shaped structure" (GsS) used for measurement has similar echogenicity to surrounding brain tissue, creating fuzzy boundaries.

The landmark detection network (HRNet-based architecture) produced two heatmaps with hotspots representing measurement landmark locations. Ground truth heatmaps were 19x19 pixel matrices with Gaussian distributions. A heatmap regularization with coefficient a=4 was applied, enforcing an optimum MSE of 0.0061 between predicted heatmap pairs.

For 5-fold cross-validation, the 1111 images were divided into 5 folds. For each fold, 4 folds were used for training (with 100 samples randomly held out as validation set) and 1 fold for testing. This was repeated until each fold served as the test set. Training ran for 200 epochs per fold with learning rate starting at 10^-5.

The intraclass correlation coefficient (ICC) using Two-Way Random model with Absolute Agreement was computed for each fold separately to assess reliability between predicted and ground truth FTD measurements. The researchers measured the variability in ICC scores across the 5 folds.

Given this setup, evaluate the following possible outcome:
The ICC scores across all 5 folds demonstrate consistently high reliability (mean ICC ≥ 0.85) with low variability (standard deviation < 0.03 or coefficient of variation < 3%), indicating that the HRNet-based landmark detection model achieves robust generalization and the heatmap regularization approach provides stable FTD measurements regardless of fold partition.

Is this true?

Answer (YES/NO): NO